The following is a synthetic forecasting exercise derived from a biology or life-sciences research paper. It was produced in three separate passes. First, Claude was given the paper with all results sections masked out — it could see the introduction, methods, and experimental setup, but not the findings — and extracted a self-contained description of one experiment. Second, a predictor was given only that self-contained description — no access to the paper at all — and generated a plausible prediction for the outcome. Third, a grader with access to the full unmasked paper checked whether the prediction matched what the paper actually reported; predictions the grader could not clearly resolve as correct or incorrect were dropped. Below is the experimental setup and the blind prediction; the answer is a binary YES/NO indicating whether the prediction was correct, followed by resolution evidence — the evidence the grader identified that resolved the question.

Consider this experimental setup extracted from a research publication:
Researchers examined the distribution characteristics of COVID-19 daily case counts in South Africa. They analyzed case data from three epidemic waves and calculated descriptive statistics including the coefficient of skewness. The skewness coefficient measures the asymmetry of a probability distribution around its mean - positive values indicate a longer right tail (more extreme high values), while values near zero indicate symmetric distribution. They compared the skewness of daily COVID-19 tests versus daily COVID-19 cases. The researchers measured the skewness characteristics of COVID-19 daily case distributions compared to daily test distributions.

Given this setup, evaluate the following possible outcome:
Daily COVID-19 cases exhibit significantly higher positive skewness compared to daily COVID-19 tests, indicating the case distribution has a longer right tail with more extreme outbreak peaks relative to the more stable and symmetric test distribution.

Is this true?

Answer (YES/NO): NO